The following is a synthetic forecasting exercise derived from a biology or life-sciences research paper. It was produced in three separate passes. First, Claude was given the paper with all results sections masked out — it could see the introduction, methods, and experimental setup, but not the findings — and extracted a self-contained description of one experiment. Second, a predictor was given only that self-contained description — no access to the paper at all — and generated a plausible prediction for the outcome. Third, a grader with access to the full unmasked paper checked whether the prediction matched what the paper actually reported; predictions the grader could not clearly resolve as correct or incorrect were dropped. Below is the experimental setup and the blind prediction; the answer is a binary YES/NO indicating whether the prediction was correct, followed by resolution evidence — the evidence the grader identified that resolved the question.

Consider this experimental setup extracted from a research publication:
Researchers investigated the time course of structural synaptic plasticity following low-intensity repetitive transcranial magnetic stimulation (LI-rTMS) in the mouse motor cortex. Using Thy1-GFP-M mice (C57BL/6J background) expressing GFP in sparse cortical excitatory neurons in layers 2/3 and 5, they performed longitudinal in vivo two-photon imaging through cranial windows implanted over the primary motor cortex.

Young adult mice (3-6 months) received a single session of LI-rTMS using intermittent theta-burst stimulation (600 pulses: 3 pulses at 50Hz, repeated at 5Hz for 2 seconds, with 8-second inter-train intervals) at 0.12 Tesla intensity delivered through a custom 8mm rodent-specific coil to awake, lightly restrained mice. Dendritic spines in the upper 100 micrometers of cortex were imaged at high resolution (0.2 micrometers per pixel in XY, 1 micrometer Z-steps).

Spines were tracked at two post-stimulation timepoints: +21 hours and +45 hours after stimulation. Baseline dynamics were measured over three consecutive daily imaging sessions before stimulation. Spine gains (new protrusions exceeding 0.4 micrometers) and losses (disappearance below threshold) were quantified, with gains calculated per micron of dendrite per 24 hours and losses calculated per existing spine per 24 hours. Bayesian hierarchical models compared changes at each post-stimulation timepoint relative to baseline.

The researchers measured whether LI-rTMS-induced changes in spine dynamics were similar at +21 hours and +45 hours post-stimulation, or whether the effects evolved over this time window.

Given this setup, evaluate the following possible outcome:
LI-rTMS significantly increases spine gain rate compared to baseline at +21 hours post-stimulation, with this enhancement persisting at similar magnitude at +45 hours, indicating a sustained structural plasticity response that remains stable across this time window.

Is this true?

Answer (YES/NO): NO